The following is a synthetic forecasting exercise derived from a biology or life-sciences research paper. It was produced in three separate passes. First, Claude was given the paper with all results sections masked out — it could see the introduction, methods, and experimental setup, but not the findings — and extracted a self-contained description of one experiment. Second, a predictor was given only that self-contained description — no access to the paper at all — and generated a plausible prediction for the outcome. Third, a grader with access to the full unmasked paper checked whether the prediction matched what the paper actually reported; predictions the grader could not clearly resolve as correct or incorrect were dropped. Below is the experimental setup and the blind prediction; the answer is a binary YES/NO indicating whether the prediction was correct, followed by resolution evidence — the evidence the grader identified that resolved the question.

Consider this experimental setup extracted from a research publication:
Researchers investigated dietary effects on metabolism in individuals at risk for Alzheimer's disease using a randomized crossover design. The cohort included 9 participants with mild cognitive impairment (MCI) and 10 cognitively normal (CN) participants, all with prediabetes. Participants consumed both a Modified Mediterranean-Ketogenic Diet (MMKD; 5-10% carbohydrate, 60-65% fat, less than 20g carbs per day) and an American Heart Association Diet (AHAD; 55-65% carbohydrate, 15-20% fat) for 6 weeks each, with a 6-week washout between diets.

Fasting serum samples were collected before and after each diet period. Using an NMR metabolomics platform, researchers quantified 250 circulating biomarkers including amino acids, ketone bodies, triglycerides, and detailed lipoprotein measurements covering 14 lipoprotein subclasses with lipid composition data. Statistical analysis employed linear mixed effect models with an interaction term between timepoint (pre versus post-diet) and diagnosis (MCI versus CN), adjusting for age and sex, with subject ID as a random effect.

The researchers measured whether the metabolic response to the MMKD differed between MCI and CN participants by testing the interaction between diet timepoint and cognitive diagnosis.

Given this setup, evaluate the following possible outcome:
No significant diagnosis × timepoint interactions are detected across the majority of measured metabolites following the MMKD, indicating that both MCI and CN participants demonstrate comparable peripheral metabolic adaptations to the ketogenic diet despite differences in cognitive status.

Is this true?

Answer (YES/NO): YES